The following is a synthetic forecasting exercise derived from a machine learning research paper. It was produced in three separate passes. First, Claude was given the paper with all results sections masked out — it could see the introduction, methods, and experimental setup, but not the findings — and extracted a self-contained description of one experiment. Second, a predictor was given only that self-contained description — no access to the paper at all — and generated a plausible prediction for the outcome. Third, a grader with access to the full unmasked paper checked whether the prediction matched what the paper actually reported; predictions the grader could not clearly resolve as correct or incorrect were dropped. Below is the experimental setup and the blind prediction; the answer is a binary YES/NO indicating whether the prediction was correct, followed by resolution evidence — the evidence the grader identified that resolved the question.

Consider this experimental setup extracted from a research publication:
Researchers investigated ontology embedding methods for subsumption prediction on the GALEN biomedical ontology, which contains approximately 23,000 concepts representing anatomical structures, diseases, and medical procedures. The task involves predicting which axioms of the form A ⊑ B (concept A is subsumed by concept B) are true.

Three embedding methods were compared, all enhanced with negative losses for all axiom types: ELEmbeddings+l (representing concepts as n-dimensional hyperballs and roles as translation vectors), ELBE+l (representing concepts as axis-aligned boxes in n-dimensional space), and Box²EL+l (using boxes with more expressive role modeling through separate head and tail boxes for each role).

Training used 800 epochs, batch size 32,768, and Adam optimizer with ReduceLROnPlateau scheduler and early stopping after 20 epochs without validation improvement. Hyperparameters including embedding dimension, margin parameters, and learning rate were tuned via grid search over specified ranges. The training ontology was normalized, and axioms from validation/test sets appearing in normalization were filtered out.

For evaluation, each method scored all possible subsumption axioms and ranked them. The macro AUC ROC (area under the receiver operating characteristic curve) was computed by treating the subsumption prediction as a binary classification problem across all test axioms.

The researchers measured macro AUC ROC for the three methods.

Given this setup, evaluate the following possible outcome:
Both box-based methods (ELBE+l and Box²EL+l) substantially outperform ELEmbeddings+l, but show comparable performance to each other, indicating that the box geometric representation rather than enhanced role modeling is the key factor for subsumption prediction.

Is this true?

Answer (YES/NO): NO